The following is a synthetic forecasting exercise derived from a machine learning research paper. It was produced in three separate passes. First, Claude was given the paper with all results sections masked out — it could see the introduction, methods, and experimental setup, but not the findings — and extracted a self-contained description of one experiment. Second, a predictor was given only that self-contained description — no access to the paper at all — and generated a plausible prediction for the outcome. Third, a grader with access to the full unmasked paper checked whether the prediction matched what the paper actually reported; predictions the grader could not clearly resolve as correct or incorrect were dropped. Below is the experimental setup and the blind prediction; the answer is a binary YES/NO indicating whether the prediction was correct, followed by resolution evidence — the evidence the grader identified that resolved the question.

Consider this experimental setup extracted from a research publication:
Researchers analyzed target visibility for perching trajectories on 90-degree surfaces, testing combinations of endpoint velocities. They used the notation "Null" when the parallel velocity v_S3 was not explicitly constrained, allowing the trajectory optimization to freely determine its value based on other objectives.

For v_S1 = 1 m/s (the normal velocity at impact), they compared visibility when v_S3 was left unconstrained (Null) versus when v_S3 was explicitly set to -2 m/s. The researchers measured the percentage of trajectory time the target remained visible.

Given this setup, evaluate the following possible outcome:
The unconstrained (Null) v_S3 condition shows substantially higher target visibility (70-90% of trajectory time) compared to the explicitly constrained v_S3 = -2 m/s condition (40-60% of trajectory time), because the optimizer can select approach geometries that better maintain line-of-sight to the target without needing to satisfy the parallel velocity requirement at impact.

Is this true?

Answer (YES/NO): NO